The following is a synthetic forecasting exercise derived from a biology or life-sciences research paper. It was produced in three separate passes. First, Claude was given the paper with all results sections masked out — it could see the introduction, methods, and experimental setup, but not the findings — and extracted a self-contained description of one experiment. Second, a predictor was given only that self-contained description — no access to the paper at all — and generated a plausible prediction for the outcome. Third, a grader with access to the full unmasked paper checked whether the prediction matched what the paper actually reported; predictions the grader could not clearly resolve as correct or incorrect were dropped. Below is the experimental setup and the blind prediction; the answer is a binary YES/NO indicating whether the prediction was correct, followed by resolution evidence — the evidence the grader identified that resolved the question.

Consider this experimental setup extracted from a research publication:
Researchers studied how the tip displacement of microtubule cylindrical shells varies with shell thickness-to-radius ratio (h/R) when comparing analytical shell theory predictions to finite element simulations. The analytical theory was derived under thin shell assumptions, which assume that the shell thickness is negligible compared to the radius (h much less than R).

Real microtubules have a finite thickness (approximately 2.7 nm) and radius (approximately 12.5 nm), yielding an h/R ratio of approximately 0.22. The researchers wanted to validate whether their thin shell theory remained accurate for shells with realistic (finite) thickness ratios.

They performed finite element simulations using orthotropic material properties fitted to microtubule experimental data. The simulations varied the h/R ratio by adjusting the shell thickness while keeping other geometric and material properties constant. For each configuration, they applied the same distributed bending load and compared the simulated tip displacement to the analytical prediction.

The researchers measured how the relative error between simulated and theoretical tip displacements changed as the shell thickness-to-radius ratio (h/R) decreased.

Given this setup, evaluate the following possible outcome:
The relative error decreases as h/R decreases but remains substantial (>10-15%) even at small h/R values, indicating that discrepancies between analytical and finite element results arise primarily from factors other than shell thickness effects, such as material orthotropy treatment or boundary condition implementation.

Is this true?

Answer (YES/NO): NO